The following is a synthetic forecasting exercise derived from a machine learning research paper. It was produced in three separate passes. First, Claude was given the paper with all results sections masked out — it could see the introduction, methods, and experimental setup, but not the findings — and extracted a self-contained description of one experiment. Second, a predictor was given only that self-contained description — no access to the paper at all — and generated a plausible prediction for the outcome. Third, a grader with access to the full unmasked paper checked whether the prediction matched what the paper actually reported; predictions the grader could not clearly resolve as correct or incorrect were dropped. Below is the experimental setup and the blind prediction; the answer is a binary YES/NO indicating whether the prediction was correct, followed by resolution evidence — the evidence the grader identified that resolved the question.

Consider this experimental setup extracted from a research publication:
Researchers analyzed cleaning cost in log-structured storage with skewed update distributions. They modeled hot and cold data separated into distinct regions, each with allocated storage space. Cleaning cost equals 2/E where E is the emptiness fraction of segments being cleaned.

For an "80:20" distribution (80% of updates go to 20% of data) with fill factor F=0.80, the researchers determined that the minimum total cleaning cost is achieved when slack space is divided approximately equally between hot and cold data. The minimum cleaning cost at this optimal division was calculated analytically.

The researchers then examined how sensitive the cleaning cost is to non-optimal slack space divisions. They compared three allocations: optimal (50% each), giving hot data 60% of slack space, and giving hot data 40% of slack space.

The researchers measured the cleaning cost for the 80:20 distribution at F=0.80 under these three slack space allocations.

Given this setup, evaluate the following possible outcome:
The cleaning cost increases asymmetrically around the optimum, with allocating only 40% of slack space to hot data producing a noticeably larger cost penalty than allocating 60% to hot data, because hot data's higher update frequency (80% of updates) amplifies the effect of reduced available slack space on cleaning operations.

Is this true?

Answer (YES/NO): NO